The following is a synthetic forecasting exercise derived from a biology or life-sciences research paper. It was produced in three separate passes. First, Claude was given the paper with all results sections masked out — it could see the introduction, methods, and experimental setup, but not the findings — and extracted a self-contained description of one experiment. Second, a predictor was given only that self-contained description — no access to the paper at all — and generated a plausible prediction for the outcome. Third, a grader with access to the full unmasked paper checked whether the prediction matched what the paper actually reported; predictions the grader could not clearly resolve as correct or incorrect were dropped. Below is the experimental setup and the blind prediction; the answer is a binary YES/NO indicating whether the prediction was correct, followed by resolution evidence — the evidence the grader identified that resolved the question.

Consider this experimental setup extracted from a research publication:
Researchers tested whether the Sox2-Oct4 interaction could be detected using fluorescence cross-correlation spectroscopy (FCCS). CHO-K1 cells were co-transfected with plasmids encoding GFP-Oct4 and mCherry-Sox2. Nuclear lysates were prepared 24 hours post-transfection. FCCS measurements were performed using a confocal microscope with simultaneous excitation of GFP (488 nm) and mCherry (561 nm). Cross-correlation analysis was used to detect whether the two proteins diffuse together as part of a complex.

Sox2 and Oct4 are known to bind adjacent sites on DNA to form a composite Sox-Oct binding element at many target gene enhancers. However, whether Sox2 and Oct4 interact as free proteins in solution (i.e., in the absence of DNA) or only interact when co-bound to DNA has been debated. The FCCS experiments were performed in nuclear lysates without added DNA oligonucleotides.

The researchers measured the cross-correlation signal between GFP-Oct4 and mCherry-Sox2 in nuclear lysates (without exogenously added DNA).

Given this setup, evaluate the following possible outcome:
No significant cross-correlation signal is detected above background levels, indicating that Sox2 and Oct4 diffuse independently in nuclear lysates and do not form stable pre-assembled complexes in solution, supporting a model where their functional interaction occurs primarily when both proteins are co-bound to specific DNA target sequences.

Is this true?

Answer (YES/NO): YES